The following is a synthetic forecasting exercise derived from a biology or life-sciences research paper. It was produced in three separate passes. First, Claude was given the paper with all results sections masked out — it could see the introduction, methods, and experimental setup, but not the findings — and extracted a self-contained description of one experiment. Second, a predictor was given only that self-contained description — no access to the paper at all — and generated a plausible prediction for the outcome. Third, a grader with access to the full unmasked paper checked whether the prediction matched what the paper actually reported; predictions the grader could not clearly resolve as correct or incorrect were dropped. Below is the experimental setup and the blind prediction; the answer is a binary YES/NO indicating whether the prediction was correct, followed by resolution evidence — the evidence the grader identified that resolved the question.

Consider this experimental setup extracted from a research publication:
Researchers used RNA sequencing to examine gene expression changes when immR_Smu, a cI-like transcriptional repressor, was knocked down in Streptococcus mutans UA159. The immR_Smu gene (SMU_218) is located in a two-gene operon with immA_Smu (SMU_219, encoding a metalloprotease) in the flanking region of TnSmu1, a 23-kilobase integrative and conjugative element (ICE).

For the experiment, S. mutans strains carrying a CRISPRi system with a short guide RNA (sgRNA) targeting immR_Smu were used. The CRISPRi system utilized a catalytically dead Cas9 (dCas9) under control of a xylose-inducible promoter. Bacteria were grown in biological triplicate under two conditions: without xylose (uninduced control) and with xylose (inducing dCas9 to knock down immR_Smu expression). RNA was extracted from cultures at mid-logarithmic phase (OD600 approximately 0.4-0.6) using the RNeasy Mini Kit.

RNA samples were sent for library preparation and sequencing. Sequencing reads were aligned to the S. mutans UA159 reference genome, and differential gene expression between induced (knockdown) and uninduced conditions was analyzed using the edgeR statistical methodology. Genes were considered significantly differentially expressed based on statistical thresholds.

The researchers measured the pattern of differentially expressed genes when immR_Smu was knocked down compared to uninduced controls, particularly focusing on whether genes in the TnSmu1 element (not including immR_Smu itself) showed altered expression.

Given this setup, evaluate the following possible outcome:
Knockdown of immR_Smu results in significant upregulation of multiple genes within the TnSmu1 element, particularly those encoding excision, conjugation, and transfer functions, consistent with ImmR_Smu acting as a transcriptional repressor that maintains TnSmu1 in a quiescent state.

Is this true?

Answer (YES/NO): YES